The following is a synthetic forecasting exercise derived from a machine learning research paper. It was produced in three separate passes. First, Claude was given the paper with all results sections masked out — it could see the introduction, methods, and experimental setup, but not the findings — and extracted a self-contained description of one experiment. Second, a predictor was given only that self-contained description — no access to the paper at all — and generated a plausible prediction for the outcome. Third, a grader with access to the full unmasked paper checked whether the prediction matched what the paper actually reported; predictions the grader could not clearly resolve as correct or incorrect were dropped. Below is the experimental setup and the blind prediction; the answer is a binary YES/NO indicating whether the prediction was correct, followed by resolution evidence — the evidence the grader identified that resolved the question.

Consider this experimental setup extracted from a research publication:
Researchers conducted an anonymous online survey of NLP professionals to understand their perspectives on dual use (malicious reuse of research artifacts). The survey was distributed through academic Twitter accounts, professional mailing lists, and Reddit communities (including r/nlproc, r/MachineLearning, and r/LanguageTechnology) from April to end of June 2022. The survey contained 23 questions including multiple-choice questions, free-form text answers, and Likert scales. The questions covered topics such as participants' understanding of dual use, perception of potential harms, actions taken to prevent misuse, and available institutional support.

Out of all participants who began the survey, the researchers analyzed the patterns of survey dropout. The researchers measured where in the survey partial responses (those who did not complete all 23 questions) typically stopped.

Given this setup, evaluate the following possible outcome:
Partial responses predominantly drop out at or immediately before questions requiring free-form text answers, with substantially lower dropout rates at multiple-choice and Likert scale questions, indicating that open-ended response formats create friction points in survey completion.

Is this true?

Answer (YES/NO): NO